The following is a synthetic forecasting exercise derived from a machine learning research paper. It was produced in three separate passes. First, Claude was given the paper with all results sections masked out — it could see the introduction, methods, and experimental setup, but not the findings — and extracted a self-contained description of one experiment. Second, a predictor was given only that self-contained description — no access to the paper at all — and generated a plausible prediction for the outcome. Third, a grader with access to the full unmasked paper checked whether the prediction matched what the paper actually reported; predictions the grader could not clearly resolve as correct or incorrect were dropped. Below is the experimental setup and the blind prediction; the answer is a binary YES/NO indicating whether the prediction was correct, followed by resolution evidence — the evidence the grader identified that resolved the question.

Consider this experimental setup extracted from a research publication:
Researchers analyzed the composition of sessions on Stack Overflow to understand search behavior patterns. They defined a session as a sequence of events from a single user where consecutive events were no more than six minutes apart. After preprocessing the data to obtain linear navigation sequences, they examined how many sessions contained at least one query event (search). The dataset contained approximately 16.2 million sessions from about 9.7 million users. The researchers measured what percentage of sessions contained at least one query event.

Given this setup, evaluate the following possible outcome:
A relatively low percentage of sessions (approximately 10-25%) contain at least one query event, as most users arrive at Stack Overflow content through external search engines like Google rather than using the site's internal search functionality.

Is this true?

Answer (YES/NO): NO